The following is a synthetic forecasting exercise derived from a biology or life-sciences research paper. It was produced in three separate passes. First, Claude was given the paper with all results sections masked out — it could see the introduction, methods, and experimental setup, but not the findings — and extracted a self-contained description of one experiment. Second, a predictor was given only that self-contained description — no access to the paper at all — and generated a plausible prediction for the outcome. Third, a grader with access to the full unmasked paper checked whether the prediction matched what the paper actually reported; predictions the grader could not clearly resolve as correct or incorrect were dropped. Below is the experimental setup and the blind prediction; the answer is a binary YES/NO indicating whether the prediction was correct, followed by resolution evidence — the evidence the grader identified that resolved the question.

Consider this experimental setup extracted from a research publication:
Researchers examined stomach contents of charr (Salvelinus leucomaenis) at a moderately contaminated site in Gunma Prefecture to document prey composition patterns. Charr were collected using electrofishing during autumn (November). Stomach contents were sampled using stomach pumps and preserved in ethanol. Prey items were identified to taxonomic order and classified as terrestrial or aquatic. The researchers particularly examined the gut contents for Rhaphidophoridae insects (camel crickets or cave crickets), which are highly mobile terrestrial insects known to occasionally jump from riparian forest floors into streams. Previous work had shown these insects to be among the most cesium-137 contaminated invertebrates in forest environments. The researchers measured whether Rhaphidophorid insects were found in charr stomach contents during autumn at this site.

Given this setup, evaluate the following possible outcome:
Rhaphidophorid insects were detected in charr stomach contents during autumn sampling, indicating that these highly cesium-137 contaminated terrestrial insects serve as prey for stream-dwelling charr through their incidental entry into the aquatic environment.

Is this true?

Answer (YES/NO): YES